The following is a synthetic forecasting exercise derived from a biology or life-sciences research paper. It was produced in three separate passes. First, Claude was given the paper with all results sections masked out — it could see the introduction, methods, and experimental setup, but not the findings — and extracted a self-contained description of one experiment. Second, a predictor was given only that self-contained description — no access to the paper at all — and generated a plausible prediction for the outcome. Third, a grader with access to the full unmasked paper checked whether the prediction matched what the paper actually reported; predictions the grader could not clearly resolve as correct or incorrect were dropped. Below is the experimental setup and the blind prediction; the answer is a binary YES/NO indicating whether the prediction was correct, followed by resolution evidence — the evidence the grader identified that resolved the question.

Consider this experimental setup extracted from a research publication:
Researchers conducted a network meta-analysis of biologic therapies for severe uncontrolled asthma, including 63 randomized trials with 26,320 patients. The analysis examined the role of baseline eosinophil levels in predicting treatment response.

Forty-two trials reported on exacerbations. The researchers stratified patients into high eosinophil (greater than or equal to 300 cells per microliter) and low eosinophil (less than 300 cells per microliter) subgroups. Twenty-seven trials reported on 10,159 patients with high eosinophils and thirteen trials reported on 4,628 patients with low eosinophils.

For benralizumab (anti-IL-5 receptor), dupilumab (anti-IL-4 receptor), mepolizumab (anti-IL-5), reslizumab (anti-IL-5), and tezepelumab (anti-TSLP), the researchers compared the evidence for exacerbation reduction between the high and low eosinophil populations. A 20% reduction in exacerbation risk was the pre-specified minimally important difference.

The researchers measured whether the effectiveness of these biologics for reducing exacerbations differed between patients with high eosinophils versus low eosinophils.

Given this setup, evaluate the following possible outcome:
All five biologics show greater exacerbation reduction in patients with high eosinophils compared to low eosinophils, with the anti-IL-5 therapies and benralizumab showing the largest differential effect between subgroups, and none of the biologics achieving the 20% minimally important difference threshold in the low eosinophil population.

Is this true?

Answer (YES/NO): NO